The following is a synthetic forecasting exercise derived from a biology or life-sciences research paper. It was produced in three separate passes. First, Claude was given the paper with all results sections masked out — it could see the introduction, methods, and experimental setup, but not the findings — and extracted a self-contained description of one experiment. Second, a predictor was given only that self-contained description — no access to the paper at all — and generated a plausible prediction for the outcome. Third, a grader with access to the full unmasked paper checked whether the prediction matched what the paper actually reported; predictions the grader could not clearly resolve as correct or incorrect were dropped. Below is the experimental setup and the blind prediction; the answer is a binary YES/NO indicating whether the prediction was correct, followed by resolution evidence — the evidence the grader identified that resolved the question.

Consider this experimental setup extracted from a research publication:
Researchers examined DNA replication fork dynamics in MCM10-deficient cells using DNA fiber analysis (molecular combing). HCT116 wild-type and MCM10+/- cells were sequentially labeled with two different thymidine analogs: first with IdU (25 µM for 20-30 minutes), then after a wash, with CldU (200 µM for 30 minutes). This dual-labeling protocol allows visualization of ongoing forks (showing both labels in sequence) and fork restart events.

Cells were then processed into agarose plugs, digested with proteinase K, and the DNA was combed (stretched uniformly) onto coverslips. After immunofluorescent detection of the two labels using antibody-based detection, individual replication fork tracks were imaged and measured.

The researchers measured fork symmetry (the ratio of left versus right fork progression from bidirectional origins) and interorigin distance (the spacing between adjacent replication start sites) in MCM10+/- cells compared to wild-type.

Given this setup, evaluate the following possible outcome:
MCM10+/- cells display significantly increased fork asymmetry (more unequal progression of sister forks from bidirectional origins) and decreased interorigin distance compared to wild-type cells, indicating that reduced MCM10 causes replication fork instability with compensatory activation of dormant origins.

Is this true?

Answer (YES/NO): NO